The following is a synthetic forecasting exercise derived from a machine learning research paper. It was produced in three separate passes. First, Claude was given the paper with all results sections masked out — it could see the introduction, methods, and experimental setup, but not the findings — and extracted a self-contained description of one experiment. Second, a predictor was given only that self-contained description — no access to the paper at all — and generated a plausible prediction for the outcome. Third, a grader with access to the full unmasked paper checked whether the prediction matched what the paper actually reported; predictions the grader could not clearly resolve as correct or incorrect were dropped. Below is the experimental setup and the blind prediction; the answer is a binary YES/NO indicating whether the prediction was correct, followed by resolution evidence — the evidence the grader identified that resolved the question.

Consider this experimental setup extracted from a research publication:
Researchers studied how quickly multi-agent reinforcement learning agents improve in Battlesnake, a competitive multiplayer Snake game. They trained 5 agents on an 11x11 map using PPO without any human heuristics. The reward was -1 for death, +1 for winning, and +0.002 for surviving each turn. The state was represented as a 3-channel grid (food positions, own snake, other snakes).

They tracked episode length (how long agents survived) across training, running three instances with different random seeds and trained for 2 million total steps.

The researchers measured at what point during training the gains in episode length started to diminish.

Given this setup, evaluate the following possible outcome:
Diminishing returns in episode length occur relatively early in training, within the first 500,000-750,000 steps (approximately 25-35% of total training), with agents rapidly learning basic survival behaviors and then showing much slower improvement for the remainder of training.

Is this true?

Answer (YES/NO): NO